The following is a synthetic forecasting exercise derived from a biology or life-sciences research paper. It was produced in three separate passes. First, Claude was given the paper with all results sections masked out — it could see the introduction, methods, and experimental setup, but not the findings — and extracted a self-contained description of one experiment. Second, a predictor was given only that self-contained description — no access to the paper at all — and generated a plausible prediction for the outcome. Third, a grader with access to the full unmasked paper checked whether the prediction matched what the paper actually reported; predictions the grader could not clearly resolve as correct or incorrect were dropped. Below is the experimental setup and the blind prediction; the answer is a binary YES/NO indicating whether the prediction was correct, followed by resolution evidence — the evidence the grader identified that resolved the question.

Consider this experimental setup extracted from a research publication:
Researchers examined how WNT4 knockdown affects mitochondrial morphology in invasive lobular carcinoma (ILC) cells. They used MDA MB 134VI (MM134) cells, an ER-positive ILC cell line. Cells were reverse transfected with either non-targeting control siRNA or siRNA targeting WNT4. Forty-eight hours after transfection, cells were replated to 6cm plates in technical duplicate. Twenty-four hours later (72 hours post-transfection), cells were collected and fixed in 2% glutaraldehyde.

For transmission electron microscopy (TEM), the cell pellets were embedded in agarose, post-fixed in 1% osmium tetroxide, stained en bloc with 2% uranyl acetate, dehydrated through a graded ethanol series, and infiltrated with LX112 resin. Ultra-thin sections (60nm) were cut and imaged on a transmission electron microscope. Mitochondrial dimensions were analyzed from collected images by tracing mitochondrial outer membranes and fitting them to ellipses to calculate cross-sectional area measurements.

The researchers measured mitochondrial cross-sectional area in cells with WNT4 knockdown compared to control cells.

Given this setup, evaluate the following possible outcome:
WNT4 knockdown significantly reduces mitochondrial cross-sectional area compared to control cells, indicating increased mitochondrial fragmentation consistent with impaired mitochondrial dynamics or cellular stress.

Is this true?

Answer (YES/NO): YES